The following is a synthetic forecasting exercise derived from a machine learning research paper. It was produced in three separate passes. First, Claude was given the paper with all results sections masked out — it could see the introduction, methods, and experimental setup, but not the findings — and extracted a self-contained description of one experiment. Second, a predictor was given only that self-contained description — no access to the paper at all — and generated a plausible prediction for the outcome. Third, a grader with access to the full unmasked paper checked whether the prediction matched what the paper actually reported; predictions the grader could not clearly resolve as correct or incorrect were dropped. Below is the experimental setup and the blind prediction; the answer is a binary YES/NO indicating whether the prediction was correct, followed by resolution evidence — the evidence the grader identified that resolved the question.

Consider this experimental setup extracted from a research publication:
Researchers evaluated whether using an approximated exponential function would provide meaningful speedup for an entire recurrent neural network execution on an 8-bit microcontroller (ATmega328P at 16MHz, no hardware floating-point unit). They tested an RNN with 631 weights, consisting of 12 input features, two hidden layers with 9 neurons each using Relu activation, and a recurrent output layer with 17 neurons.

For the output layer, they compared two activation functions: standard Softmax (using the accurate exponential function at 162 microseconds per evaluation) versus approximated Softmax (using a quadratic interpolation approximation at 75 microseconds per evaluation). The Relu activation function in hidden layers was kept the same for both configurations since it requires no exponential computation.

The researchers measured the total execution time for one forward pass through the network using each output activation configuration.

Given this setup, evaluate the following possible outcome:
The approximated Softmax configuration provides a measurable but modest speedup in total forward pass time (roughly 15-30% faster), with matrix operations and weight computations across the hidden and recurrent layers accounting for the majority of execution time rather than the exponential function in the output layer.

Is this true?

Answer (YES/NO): NO